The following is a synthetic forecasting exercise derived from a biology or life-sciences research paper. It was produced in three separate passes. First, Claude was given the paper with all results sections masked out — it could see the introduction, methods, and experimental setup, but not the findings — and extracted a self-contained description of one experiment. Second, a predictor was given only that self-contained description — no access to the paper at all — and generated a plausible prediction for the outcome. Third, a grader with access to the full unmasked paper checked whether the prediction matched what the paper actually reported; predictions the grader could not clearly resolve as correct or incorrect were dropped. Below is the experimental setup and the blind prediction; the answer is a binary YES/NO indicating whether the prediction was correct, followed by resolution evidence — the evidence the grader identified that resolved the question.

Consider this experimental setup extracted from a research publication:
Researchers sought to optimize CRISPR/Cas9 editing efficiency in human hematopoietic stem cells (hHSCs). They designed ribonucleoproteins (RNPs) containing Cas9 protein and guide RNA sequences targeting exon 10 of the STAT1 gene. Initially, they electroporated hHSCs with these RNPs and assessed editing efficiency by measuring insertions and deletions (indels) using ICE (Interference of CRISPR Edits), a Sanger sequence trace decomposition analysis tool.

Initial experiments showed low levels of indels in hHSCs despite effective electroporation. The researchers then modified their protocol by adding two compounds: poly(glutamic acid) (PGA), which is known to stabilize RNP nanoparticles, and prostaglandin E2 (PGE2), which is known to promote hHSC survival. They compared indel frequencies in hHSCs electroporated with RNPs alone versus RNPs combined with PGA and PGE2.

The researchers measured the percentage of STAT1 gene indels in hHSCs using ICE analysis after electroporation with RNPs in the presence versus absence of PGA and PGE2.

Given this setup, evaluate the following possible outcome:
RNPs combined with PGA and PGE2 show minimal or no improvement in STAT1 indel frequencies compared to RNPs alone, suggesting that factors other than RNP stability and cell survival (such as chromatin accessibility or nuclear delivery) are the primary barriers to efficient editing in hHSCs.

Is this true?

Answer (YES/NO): NO